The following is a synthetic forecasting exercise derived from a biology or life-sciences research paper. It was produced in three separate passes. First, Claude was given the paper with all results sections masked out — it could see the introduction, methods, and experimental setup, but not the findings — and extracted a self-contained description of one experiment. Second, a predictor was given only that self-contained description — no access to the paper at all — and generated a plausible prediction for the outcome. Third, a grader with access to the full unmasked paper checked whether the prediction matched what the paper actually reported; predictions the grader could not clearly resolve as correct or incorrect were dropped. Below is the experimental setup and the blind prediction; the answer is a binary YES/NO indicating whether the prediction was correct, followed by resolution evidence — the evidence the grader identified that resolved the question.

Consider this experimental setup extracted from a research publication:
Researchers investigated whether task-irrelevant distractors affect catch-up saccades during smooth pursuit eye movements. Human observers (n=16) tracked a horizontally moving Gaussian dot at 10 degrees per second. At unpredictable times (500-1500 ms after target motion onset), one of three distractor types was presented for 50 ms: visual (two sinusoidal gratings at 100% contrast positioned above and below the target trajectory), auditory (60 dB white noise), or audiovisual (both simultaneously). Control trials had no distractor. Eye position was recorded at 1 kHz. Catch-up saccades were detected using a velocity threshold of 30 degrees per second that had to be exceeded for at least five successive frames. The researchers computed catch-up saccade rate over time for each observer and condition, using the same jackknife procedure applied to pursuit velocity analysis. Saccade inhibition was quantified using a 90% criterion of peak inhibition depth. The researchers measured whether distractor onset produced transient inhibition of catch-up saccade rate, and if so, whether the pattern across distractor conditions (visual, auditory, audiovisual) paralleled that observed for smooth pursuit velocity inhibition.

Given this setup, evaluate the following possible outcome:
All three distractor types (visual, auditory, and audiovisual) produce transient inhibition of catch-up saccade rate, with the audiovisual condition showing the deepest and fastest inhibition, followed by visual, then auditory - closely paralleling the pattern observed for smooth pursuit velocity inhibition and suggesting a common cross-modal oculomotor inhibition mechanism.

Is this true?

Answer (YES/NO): NO